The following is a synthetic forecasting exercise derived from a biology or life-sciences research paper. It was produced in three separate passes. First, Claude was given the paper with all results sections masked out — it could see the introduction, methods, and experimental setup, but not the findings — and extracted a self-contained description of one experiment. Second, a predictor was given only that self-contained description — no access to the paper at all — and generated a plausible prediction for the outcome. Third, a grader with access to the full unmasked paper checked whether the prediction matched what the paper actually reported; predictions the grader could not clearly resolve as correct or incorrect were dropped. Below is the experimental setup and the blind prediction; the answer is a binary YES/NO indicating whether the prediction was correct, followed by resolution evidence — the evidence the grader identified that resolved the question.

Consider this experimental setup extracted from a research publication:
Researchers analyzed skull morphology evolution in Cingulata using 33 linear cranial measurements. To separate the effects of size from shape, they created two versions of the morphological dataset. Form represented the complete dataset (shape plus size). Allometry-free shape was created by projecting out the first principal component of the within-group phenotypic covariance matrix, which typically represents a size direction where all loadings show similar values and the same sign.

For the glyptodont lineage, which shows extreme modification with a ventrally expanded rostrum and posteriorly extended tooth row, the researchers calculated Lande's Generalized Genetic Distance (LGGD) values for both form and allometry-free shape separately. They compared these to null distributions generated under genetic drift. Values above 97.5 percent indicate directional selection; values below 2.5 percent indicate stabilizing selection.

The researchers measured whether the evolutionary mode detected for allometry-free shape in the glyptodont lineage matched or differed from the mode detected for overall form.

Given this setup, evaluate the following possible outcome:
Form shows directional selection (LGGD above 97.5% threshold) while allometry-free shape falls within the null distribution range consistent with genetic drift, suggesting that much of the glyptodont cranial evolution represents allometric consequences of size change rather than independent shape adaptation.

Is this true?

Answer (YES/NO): NO